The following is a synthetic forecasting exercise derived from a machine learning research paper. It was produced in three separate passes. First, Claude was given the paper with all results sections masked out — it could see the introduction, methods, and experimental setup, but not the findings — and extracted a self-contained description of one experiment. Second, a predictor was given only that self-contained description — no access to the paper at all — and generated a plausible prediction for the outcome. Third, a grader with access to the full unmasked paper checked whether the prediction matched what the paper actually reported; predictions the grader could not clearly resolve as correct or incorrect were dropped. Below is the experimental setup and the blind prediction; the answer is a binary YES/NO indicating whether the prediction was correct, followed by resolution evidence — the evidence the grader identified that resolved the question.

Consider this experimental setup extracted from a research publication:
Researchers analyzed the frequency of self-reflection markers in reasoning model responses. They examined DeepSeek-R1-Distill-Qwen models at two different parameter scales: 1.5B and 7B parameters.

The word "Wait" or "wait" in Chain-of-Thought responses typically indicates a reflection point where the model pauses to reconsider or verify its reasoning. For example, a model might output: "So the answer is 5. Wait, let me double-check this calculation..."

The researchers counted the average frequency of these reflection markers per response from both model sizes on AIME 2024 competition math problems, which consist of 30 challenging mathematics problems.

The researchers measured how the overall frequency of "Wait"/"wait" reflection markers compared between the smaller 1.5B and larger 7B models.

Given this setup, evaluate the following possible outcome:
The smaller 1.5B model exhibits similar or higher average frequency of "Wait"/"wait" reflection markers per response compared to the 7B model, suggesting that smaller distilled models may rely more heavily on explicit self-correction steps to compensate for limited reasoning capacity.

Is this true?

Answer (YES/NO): YES